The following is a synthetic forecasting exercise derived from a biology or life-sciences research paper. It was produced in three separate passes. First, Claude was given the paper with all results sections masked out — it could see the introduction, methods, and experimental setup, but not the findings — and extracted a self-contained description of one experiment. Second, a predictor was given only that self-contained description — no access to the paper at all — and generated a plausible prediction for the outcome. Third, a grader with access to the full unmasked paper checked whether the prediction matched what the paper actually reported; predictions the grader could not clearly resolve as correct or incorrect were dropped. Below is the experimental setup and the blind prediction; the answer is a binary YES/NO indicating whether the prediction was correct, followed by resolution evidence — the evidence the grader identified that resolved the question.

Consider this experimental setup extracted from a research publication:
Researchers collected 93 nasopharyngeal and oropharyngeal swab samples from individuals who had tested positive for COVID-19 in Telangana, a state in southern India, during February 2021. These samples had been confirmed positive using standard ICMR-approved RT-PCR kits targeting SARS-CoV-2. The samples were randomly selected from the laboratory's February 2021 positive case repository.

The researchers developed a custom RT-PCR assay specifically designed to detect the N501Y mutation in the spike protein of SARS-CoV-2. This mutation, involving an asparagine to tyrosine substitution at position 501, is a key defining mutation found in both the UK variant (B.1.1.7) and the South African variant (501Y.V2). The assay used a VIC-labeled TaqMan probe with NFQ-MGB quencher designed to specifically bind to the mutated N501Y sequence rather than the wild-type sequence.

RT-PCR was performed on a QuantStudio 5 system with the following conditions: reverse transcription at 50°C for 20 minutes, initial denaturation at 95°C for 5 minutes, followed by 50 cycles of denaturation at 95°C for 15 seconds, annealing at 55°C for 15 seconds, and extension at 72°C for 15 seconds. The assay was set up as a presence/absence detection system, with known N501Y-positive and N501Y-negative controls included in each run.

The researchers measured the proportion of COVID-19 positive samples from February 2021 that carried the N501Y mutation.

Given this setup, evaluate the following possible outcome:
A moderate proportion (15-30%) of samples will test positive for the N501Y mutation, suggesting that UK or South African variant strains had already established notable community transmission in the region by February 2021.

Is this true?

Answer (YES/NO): NO